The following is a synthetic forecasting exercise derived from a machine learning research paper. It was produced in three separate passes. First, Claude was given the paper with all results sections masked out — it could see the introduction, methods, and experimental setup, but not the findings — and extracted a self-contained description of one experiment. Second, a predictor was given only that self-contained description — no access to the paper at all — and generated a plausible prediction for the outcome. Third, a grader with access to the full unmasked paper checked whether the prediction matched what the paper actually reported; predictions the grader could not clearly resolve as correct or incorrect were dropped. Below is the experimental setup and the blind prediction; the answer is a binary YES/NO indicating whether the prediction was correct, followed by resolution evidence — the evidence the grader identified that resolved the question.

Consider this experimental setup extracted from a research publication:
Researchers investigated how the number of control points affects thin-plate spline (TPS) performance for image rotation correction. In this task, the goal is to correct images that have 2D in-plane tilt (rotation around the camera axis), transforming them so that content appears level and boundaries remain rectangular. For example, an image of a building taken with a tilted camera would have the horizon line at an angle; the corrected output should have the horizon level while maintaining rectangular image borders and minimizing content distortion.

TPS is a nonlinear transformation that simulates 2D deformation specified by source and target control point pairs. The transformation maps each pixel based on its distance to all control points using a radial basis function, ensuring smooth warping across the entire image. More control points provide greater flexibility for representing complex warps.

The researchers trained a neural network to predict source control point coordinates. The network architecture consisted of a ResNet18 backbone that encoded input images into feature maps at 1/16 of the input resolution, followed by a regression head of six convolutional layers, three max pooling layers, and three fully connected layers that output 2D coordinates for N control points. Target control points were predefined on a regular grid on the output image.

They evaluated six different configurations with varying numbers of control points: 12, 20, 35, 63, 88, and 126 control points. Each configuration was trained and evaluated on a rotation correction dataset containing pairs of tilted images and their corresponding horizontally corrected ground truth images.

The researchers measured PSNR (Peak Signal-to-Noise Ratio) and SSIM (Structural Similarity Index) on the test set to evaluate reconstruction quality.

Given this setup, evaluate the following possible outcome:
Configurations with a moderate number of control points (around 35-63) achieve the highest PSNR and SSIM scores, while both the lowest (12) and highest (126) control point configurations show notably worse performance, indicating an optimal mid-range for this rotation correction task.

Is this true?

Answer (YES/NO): NO